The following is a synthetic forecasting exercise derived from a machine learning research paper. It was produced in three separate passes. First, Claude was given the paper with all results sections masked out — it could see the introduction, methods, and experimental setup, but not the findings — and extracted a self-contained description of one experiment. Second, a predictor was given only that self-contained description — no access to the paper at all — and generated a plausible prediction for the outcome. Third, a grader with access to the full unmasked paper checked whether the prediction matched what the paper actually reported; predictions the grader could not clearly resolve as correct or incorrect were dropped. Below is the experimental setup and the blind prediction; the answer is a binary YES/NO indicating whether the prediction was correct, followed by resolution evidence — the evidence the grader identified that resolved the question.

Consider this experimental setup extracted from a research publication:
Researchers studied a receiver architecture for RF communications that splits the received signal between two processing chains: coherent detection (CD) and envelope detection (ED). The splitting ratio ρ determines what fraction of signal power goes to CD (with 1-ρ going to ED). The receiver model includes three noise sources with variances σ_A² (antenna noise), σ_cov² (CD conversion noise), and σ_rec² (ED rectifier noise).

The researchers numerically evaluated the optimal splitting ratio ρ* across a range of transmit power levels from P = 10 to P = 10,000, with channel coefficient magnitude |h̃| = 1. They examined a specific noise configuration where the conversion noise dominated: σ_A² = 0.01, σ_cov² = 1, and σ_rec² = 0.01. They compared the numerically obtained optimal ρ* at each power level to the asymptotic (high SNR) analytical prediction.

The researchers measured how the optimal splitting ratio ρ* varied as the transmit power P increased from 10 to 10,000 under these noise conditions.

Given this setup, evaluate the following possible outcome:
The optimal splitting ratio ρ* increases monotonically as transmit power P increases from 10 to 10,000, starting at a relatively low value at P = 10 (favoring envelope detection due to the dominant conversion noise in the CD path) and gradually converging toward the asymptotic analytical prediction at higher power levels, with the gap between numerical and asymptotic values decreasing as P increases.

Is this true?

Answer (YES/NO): NO